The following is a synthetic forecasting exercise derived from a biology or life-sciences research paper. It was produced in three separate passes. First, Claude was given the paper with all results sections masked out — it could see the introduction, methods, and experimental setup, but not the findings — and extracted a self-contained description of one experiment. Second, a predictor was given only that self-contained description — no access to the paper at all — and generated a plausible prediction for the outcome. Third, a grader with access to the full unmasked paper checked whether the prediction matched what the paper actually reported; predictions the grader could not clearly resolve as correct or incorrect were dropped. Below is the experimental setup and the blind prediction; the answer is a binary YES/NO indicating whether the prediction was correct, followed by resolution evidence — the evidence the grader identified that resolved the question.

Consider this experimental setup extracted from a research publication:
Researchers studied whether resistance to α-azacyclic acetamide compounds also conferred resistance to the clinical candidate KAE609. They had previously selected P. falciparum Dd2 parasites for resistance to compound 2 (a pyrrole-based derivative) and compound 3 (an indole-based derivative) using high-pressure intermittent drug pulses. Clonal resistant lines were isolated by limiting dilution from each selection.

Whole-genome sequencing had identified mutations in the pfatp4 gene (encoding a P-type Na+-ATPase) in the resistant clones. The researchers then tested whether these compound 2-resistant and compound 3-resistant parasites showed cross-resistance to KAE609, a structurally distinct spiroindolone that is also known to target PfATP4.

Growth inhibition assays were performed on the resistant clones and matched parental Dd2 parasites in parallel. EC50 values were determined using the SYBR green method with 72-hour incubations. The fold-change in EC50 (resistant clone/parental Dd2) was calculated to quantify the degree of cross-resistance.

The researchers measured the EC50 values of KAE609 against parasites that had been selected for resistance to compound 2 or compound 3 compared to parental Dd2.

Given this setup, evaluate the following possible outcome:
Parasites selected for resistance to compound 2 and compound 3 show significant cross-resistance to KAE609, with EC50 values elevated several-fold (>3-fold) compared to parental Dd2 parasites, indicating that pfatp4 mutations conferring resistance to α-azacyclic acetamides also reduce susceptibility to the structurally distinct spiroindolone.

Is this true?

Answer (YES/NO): YES